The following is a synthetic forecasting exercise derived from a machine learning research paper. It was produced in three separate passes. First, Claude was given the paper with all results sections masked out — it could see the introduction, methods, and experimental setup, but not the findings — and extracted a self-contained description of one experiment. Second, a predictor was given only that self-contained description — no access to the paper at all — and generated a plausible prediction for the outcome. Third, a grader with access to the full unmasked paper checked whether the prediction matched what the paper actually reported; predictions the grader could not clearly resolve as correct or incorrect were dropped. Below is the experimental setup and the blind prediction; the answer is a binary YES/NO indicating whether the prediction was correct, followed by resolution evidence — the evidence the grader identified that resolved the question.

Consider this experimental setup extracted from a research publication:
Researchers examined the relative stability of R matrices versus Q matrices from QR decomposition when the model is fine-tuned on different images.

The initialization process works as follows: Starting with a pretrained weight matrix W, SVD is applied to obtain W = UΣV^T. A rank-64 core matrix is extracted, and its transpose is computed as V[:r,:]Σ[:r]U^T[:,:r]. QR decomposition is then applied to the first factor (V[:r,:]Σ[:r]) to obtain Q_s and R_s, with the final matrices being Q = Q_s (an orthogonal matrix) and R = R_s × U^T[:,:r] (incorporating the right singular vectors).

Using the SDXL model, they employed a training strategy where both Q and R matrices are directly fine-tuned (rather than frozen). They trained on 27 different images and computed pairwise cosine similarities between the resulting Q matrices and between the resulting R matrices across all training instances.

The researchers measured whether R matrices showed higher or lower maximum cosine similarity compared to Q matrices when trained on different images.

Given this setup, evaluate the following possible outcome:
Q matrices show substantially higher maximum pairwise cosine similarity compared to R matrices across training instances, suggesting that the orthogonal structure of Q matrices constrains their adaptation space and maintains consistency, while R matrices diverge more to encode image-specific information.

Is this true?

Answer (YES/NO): NO